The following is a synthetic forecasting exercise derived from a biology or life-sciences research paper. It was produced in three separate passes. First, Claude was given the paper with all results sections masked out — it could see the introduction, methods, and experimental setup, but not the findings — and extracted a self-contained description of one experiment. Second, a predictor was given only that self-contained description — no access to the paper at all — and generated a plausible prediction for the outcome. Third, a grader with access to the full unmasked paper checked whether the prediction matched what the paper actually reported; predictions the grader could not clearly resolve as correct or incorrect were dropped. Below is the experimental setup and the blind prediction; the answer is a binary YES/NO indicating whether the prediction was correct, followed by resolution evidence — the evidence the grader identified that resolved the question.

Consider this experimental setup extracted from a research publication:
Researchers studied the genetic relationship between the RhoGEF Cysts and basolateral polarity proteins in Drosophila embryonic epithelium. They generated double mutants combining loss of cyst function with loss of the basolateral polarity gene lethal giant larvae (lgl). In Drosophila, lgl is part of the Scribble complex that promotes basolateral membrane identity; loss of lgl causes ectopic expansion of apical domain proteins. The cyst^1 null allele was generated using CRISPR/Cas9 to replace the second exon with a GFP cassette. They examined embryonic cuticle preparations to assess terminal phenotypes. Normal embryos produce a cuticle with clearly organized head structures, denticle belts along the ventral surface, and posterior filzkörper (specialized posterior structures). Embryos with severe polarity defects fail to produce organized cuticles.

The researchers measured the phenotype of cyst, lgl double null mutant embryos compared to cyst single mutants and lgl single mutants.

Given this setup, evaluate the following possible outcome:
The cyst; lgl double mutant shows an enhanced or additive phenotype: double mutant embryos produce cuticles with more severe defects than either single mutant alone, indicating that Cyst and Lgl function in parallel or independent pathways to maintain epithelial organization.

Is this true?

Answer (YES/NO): NO